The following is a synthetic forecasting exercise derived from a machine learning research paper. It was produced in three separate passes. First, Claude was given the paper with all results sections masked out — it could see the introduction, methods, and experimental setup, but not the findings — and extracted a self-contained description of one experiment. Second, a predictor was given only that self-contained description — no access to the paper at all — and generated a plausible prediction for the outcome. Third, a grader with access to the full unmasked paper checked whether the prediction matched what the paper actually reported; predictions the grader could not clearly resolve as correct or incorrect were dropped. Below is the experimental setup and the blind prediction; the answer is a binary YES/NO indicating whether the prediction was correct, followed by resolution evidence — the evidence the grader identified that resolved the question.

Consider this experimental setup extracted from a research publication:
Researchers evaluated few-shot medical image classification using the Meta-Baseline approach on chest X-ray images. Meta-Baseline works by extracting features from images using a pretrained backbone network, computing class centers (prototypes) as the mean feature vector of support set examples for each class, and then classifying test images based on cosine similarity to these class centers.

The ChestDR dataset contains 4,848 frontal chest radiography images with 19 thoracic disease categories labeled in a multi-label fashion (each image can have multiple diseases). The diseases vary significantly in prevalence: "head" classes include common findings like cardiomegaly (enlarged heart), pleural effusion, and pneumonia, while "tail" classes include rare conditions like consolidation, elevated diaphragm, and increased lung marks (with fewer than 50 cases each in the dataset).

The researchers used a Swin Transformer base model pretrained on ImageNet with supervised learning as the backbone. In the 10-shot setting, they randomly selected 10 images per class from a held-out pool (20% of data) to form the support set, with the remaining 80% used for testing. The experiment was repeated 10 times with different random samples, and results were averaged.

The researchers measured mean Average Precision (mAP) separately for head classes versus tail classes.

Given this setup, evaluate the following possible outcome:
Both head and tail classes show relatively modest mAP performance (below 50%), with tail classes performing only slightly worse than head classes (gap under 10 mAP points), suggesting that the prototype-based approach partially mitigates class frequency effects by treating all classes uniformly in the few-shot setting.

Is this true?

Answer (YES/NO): NO